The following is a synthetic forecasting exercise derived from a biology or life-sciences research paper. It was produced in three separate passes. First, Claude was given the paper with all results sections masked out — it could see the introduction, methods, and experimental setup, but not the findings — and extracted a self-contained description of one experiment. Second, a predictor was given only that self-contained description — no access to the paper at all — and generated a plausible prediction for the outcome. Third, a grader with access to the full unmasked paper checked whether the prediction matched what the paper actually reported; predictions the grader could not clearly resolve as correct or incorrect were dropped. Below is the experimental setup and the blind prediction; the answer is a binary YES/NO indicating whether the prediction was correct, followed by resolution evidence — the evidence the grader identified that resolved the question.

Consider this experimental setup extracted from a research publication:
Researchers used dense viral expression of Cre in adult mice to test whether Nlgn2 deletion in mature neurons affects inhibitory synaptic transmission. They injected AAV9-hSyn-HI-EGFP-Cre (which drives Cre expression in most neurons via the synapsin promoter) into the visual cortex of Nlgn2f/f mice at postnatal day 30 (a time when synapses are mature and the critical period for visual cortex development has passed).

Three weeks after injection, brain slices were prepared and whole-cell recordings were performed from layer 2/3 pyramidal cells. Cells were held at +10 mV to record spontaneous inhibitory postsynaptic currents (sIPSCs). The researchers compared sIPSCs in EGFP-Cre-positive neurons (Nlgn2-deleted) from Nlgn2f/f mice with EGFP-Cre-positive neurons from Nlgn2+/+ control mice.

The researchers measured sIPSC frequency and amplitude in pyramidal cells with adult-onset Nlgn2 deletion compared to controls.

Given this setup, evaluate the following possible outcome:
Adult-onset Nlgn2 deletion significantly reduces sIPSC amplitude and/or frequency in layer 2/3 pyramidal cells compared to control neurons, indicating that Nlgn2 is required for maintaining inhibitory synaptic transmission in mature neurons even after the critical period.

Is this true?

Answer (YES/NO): NO